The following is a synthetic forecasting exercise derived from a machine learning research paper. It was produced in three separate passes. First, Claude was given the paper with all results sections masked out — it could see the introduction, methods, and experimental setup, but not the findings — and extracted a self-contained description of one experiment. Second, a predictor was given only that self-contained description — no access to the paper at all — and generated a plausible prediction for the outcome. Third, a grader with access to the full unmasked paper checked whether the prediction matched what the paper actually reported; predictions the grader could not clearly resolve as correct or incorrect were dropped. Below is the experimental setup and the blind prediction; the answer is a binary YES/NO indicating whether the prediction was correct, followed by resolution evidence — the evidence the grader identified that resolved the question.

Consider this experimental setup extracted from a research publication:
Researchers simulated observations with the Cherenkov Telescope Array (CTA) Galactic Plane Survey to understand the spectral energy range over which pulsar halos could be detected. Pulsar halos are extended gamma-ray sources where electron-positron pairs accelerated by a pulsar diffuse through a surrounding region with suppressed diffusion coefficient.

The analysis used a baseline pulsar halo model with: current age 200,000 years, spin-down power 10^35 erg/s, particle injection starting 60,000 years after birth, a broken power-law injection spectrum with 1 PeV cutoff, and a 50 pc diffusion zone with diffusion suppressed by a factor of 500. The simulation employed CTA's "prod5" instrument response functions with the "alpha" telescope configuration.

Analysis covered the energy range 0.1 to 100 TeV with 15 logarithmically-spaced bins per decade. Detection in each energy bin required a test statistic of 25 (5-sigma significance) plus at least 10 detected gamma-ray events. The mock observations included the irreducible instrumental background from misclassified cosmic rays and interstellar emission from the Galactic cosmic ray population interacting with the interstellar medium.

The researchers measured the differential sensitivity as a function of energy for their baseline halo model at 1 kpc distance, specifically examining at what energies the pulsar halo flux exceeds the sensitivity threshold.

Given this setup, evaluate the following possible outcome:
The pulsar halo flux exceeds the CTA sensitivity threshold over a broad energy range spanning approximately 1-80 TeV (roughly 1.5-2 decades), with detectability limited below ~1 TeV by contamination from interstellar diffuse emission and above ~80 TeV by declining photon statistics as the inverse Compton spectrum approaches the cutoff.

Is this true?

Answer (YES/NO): NO